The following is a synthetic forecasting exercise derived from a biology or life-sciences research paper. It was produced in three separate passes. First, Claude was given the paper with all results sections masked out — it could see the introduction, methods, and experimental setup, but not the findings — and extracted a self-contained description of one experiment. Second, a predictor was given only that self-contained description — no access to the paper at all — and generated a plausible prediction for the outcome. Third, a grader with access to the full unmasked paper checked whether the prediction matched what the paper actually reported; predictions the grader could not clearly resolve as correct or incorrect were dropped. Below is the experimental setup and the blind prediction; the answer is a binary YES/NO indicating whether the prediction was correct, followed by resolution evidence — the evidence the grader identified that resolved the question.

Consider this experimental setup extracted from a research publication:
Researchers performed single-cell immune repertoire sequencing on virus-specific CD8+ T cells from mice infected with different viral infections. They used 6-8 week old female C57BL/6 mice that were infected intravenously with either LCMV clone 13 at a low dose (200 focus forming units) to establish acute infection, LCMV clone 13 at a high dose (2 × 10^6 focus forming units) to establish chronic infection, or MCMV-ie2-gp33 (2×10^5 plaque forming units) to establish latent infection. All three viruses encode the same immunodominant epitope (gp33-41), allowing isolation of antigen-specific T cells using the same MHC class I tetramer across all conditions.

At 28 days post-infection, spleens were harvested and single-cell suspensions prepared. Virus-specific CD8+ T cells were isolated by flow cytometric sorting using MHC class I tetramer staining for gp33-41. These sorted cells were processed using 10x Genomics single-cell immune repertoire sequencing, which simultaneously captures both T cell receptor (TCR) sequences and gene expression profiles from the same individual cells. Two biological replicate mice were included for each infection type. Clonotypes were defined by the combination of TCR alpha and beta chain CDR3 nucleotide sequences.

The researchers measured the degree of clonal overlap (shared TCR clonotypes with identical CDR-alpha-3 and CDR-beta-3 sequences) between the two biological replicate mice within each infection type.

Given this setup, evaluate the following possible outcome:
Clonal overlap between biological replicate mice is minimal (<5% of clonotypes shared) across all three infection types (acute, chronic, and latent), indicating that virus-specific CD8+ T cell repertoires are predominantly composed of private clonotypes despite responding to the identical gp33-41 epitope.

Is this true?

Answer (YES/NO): YES